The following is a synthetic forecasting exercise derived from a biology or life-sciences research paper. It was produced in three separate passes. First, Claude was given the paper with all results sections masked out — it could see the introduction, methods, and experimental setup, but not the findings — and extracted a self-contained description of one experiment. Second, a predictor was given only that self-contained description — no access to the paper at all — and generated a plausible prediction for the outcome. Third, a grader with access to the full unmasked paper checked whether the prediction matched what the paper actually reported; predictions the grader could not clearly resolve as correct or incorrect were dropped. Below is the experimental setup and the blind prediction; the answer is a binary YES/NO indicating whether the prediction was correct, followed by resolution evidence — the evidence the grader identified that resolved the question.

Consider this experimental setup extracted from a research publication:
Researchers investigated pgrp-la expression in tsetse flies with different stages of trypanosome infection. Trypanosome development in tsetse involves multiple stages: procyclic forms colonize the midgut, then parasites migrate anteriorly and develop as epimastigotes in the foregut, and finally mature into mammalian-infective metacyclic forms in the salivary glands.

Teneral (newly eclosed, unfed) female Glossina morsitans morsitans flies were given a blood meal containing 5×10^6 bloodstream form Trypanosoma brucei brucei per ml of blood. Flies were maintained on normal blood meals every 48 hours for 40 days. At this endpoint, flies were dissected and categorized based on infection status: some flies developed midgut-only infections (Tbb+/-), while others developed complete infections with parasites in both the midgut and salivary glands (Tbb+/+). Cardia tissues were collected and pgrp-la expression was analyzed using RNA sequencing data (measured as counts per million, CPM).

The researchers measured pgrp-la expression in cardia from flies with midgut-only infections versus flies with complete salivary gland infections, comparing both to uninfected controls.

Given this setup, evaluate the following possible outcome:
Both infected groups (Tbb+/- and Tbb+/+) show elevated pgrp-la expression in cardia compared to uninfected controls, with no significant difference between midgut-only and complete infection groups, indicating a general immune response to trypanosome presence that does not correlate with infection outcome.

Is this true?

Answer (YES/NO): YES